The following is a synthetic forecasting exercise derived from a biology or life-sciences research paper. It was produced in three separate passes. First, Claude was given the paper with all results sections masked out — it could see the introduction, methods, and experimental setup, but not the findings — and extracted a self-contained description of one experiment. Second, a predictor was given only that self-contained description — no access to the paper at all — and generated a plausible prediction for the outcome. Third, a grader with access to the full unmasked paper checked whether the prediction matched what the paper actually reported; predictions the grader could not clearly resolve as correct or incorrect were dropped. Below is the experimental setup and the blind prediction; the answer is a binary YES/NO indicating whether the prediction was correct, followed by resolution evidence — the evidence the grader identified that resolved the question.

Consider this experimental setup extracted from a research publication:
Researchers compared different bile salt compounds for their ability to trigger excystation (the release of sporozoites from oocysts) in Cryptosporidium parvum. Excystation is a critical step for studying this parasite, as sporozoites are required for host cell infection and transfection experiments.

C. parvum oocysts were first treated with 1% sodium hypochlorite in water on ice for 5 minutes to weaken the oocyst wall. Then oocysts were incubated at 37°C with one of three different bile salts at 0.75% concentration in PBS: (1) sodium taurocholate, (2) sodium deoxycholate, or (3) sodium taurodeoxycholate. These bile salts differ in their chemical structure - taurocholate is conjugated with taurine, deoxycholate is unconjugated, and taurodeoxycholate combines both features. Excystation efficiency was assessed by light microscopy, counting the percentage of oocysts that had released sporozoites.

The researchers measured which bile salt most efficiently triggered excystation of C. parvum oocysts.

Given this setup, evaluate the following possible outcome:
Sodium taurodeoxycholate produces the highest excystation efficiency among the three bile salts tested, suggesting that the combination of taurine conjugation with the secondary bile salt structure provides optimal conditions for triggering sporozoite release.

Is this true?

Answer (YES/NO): NO